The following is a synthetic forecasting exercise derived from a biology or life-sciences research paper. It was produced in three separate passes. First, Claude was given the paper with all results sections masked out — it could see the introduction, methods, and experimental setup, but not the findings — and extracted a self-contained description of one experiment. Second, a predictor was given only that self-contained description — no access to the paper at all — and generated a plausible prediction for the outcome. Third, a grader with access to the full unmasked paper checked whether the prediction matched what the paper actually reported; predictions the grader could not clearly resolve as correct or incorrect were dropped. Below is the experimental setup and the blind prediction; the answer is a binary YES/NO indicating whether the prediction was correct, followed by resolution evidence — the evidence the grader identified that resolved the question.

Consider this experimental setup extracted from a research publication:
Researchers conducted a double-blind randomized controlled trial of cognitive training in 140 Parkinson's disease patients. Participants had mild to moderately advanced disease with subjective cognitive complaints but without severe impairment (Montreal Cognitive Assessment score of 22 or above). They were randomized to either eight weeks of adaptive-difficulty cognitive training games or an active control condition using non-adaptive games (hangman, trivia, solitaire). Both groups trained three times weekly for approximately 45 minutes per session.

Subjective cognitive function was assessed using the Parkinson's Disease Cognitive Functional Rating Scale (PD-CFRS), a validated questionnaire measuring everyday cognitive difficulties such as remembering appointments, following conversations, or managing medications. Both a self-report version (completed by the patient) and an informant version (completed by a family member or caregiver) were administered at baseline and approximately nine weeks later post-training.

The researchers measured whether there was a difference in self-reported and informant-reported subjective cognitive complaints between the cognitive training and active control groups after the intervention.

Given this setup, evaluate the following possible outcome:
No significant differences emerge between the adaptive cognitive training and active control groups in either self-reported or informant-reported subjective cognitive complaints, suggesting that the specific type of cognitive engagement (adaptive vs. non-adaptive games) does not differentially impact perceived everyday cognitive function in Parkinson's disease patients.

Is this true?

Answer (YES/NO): YES